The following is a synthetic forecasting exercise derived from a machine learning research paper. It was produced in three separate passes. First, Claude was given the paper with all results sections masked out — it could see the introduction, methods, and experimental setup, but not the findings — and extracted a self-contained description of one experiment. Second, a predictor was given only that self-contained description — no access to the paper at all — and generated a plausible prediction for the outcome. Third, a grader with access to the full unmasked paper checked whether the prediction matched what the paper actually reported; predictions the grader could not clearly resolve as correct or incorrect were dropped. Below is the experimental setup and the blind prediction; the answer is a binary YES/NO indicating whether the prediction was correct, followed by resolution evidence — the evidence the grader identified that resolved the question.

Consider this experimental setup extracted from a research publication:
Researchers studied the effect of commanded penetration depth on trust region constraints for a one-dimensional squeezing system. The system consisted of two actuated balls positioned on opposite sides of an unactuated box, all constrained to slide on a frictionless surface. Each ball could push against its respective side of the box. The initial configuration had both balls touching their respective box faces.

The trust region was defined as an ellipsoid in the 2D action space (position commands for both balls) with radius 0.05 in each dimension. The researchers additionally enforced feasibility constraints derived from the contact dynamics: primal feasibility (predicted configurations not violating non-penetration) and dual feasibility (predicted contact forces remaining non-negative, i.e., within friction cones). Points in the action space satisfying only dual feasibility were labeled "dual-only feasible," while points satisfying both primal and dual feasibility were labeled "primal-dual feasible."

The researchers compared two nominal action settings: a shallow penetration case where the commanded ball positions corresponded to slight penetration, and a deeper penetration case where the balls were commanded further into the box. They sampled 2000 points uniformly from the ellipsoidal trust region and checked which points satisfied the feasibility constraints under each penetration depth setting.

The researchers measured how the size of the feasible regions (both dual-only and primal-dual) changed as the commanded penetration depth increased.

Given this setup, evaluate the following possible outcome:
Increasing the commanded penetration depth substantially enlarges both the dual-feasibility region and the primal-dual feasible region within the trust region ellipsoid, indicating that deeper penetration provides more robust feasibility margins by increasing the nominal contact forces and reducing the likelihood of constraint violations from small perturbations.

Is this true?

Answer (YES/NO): YES